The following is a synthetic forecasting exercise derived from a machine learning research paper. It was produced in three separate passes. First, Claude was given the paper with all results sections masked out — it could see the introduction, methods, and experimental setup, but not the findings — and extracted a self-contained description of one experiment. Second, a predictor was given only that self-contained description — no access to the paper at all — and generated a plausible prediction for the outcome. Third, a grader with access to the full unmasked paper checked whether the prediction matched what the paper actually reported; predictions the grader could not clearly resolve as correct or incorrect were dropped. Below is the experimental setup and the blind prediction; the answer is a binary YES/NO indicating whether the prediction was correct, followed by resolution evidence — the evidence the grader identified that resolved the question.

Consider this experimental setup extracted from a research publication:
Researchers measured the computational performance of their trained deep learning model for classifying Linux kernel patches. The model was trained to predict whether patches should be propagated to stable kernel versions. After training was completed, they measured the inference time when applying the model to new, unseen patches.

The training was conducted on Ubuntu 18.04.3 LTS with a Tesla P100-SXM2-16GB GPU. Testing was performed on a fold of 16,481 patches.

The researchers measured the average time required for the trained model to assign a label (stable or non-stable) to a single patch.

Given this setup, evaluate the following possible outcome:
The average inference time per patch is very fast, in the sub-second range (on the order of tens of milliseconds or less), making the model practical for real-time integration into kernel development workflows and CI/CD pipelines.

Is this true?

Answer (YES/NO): NO